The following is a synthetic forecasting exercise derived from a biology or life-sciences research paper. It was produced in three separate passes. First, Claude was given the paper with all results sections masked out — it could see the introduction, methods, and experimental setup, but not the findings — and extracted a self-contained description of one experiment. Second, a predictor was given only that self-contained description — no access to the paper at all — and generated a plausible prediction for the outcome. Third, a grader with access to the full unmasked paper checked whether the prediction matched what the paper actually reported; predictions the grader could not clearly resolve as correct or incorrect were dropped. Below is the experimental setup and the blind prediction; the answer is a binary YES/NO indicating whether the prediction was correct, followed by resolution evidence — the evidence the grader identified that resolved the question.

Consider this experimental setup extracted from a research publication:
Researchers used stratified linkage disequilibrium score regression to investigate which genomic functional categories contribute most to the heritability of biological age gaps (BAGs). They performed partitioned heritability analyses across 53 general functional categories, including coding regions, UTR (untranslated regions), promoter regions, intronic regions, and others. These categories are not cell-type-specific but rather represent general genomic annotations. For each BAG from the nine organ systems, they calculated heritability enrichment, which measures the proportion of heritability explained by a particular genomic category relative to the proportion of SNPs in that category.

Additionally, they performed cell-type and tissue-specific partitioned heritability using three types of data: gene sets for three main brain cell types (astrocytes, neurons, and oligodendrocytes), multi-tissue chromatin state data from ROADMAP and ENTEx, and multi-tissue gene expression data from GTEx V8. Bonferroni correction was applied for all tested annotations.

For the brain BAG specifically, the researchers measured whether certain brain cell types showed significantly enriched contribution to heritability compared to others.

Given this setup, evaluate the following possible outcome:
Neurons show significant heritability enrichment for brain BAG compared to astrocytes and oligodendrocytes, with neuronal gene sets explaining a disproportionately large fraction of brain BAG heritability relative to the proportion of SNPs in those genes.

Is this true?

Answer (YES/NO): NO